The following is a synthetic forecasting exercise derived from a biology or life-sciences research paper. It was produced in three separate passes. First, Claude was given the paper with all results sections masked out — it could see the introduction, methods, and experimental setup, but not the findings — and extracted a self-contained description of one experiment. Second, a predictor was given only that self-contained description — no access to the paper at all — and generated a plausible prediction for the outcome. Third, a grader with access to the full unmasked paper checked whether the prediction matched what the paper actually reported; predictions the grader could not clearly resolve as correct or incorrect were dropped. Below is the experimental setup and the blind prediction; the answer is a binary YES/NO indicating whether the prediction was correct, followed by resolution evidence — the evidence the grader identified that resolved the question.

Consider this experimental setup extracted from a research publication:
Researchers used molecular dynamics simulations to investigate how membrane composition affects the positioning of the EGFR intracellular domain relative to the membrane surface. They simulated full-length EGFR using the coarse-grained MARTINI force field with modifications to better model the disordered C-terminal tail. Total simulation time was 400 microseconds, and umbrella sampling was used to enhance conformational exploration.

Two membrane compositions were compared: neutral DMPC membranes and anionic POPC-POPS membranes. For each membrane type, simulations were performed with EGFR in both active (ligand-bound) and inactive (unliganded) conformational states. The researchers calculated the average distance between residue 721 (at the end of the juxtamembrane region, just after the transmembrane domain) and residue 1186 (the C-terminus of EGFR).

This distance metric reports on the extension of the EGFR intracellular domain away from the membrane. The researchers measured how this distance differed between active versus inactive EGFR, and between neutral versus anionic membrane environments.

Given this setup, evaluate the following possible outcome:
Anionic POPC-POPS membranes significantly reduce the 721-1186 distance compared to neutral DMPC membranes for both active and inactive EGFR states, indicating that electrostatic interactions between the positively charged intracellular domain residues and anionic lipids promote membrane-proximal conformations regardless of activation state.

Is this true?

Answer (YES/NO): NO